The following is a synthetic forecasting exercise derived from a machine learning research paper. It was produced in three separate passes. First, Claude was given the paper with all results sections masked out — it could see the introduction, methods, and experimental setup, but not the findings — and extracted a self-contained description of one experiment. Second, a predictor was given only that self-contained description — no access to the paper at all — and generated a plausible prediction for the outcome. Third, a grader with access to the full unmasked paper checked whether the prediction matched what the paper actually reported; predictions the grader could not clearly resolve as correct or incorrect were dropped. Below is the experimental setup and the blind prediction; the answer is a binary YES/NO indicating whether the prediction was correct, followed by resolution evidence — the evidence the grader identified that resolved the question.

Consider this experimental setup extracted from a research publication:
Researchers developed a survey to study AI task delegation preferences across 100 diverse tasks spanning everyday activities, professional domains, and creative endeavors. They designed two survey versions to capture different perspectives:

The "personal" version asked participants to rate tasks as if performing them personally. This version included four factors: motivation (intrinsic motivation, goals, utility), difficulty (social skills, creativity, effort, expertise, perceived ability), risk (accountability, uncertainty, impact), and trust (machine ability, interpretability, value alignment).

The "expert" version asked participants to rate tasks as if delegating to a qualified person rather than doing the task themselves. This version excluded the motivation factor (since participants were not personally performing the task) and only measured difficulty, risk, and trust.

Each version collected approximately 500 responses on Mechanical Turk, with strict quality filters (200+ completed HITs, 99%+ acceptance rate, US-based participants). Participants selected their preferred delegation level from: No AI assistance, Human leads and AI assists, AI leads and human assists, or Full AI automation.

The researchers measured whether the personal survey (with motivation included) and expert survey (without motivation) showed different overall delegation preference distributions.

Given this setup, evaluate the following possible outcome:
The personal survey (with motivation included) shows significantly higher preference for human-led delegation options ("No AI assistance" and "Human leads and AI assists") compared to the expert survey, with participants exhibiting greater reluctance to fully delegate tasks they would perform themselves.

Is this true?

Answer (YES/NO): NO